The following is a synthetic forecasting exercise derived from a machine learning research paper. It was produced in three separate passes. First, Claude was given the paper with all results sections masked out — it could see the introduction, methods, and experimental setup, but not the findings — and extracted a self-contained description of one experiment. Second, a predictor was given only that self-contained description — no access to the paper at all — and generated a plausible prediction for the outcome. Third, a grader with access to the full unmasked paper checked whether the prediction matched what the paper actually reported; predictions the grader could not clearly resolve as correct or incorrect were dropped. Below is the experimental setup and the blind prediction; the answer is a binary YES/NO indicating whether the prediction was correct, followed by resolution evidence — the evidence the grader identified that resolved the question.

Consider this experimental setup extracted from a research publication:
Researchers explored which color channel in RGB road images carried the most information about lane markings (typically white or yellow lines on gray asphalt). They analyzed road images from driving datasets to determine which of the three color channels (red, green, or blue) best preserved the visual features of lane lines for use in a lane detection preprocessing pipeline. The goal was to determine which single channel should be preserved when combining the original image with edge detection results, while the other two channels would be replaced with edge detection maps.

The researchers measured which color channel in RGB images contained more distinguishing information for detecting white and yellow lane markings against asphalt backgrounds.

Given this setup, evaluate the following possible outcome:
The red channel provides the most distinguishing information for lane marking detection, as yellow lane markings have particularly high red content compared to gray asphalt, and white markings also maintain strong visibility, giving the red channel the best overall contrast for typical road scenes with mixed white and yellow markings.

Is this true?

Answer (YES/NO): NO